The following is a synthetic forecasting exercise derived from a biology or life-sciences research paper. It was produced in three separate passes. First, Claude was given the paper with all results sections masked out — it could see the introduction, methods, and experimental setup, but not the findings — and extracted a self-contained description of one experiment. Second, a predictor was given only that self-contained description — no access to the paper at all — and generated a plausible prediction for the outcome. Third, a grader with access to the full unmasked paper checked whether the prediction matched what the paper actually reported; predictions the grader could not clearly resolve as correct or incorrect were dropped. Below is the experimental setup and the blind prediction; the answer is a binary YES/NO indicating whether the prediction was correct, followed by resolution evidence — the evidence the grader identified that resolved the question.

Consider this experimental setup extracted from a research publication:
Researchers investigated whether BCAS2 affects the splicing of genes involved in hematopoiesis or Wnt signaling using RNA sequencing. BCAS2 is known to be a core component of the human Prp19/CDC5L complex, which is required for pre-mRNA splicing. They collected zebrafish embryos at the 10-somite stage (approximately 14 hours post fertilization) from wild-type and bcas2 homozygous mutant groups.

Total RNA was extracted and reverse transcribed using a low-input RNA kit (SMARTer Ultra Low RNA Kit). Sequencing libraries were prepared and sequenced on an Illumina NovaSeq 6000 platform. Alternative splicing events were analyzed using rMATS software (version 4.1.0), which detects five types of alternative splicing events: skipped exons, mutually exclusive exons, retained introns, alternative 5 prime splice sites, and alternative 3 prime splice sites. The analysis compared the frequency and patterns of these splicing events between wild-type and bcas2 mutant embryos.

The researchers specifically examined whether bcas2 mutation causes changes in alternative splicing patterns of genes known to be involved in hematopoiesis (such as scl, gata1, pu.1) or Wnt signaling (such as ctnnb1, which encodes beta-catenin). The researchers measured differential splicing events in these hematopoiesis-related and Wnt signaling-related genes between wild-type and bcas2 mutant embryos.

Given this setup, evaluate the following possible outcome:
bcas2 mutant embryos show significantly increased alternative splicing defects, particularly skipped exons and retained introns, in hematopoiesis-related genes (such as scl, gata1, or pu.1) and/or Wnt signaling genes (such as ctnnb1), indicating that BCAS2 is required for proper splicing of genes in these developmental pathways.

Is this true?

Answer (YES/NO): NO